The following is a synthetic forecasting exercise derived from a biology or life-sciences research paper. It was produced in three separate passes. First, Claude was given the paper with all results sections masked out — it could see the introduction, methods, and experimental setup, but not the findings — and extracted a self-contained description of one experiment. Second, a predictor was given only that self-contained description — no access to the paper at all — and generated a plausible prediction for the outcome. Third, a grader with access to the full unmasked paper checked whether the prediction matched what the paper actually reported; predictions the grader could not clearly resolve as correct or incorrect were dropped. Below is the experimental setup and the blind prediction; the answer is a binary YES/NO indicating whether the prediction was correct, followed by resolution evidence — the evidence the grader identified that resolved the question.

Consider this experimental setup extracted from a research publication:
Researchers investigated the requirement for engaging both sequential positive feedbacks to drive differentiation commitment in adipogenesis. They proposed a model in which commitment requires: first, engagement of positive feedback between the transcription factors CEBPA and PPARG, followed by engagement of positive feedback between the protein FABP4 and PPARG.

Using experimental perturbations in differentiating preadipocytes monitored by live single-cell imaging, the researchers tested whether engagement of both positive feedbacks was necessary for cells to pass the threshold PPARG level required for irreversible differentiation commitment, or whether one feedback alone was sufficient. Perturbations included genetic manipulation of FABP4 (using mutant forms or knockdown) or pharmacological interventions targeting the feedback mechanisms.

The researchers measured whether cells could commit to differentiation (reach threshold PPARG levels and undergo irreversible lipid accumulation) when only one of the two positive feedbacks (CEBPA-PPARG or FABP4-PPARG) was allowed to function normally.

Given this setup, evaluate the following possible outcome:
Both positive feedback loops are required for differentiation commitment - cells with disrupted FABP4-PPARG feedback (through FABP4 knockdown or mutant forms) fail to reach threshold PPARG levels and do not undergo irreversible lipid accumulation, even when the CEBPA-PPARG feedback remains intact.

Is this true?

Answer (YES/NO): YES